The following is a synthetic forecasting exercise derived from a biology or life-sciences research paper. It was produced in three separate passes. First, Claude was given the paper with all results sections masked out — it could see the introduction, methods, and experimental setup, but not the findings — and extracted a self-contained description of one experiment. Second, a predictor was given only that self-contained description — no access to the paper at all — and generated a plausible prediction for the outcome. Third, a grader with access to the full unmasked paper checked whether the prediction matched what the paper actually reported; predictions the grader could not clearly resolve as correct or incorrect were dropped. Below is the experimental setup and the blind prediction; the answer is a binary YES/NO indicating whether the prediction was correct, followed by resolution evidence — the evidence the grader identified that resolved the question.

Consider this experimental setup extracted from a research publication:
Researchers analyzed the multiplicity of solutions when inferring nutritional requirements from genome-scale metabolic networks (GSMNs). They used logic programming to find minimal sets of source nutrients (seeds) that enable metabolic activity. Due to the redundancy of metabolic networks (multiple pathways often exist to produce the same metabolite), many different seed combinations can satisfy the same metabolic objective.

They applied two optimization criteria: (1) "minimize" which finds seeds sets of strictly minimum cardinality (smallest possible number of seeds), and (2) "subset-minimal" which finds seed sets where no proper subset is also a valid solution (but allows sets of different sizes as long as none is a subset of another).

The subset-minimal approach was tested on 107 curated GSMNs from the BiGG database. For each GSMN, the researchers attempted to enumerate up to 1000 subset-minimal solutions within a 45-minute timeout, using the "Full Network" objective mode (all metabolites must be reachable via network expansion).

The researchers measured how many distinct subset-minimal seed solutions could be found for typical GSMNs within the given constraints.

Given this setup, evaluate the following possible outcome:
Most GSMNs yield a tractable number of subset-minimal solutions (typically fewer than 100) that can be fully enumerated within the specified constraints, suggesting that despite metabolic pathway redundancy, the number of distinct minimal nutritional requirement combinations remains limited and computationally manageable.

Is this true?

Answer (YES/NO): NO